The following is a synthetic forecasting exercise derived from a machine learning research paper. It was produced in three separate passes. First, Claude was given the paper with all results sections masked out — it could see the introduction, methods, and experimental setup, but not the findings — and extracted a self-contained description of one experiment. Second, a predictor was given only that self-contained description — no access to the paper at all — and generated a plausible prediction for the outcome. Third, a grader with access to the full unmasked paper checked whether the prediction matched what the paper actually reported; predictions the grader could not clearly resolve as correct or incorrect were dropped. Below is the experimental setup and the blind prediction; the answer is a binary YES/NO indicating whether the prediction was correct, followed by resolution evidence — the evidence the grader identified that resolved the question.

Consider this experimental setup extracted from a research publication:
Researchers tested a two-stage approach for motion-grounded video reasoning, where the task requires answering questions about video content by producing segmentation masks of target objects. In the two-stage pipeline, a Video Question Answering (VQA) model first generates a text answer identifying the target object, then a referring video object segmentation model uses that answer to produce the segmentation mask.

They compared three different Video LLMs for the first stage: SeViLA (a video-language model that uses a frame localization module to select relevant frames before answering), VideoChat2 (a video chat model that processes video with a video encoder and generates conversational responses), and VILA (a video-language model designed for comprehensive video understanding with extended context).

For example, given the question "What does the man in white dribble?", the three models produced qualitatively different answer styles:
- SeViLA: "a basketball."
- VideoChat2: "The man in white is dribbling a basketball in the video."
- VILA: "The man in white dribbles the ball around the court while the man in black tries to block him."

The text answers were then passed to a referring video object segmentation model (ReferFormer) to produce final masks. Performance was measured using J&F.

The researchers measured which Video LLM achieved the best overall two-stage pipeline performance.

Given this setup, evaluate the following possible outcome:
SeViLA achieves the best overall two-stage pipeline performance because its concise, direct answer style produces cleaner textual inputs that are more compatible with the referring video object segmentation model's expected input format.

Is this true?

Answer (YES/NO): YES